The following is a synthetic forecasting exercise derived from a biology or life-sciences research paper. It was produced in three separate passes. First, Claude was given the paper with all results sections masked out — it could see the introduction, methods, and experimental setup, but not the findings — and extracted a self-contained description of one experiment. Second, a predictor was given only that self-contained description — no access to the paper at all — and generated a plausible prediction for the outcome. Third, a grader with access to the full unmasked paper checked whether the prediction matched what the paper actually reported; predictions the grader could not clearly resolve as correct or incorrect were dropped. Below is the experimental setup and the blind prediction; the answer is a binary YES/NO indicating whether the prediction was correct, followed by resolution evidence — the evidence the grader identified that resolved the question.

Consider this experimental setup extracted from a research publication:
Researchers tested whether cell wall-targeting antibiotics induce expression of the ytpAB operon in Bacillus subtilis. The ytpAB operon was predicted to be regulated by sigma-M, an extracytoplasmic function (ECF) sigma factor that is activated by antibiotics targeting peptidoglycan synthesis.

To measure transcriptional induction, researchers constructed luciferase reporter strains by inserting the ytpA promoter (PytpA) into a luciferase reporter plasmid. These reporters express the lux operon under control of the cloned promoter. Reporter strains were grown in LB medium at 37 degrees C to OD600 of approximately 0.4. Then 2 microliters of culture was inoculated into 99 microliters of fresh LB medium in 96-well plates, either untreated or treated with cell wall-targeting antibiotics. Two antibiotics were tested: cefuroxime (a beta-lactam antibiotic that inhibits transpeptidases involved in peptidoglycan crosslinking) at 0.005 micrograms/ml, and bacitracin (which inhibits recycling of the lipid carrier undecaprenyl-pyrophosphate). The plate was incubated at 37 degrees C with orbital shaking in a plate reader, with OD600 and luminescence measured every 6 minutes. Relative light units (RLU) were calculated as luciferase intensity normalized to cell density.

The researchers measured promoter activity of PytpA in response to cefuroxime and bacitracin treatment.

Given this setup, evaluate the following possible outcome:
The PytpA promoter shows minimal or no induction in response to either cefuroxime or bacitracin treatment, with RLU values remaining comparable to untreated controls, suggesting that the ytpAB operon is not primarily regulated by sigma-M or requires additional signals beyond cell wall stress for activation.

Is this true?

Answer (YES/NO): NO